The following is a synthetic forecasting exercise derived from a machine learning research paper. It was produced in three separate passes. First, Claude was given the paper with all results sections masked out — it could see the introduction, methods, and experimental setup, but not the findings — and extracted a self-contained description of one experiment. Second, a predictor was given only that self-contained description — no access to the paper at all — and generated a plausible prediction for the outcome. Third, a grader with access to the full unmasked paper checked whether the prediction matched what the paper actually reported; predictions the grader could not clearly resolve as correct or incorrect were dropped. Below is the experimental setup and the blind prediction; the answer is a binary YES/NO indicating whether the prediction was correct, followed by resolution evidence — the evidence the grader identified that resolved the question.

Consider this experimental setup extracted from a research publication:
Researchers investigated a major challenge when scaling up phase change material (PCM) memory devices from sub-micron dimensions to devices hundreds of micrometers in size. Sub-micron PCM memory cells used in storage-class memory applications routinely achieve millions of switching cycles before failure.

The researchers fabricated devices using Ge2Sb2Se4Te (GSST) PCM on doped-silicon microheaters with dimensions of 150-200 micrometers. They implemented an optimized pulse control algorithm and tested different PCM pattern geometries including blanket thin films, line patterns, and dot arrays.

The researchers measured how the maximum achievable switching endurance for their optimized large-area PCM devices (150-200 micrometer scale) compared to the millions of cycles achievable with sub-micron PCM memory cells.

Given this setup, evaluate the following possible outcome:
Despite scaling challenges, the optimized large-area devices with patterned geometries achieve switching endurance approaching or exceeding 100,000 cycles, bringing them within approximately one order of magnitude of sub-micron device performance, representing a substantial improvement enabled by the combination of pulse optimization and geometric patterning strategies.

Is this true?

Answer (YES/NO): NO